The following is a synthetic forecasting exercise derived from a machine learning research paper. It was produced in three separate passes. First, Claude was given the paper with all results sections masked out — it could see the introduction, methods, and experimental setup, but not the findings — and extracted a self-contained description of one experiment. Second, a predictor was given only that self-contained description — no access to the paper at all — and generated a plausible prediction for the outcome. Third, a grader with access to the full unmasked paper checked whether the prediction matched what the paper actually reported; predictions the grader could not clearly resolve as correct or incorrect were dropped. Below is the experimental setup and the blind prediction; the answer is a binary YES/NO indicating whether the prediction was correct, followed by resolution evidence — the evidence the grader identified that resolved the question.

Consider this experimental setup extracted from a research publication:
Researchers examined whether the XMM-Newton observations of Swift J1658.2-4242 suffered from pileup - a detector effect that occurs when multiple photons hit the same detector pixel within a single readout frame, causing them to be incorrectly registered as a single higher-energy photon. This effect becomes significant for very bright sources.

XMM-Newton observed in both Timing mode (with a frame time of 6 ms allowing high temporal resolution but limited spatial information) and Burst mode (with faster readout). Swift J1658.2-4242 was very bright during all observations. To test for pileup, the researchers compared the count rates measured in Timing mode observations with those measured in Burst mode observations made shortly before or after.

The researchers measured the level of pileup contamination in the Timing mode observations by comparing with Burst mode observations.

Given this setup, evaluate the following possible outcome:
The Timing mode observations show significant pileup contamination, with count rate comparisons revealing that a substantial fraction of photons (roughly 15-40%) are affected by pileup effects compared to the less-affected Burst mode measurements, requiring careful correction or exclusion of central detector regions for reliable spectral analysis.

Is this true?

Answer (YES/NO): NO